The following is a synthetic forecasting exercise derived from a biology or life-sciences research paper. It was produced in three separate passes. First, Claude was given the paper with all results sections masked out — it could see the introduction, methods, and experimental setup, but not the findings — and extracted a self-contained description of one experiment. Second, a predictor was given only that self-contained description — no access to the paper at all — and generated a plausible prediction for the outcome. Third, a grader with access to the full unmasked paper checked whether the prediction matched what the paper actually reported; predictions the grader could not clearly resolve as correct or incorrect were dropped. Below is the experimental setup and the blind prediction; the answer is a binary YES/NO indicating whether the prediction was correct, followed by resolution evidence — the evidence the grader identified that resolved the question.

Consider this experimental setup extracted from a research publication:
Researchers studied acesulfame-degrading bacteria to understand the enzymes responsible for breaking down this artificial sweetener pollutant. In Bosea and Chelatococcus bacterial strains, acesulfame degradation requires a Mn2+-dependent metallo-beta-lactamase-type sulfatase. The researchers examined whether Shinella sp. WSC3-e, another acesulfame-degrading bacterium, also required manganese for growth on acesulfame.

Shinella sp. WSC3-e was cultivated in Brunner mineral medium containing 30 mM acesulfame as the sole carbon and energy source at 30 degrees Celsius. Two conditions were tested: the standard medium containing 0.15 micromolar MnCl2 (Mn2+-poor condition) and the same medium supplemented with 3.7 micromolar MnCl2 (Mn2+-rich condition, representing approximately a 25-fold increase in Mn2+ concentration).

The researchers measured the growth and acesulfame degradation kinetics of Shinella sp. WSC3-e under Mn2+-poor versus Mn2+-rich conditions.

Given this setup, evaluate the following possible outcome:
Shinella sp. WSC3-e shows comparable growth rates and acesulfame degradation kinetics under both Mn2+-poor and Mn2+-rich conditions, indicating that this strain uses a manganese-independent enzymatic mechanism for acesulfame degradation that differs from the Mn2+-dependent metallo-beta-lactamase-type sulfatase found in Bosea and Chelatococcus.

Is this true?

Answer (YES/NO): YES